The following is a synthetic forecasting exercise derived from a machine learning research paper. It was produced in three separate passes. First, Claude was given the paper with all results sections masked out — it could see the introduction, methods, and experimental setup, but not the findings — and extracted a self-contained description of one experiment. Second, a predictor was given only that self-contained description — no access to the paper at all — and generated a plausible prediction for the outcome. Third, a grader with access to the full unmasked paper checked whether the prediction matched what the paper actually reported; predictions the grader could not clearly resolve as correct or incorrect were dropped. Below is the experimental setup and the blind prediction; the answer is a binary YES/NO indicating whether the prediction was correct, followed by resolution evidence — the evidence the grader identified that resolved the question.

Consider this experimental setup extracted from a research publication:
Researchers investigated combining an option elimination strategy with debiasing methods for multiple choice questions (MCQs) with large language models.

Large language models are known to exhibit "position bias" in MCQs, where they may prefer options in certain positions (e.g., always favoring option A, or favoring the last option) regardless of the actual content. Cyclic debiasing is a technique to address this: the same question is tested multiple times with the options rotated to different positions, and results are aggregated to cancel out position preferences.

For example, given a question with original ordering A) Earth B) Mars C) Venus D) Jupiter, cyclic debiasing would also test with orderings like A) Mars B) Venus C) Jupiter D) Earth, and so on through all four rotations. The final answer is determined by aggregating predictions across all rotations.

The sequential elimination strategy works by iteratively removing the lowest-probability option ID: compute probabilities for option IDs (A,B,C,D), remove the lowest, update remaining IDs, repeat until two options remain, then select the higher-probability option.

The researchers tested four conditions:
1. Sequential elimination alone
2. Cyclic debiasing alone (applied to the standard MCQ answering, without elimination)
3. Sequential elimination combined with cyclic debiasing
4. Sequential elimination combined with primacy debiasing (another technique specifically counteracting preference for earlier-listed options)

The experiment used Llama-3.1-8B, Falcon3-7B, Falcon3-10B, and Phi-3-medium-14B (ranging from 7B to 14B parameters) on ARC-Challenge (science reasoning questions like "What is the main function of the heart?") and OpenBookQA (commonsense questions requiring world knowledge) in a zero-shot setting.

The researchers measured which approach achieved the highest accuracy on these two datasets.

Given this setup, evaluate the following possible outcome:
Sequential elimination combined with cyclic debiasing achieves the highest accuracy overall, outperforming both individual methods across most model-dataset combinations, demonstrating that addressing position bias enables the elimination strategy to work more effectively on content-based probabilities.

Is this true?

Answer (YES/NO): YES